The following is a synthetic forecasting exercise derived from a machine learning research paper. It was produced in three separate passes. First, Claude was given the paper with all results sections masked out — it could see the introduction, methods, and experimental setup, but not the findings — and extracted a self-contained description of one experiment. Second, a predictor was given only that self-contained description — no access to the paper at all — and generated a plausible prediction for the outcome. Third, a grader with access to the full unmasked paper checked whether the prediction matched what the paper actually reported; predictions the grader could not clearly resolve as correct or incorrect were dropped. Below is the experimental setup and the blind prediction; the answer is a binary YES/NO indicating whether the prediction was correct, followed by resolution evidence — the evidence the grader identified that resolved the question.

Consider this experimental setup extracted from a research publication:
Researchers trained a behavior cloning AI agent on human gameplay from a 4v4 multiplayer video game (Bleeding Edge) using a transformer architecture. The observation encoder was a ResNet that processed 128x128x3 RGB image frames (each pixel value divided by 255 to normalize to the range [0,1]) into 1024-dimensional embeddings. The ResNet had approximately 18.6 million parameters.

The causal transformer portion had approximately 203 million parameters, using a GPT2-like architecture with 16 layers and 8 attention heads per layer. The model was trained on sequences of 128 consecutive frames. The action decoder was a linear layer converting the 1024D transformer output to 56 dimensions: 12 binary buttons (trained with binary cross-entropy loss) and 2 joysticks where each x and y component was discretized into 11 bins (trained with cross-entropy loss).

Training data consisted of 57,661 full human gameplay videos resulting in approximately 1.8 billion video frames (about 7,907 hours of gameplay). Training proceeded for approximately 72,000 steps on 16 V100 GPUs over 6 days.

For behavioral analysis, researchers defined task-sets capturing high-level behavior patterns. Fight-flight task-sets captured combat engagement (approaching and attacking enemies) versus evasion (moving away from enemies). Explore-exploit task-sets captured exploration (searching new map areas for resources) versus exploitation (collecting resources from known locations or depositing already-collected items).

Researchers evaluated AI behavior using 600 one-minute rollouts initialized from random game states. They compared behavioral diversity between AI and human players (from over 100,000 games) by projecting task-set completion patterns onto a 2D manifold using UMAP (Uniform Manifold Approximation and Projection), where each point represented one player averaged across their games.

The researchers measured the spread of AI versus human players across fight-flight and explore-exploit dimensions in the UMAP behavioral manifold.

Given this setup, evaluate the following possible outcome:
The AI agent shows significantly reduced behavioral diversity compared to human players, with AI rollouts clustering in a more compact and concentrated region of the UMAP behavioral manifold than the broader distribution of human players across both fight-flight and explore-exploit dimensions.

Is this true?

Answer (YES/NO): YES